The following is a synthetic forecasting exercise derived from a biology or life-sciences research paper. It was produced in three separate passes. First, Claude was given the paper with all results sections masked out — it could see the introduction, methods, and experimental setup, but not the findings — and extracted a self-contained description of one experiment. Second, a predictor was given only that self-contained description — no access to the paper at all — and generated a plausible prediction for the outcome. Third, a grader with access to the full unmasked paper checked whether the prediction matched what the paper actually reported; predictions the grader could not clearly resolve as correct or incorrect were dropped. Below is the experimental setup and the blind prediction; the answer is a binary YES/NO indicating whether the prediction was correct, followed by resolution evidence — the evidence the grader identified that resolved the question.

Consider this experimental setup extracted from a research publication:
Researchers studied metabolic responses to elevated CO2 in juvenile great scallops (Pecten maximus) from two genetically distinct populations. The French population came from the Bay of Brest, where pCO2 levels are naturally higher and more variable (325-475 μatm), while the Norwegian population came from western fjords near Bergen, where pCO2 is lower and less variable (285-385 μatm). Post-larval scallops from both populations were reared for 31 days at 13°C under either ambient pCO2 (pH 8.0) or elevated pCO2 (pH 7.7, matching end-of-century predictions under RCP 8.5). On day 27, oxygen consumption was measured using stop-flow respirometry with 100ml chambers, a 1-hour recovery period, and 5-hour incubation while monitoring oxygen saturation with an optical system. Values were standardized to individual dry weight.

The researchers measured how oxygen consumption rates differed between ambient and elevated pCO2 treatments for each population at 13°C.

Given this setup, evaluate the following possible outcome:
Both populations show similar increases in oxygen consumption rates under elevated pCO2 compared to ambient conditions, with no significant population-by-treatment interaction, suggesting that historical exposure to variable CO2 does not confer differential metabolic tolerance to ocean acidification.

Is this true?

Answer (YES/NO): NO